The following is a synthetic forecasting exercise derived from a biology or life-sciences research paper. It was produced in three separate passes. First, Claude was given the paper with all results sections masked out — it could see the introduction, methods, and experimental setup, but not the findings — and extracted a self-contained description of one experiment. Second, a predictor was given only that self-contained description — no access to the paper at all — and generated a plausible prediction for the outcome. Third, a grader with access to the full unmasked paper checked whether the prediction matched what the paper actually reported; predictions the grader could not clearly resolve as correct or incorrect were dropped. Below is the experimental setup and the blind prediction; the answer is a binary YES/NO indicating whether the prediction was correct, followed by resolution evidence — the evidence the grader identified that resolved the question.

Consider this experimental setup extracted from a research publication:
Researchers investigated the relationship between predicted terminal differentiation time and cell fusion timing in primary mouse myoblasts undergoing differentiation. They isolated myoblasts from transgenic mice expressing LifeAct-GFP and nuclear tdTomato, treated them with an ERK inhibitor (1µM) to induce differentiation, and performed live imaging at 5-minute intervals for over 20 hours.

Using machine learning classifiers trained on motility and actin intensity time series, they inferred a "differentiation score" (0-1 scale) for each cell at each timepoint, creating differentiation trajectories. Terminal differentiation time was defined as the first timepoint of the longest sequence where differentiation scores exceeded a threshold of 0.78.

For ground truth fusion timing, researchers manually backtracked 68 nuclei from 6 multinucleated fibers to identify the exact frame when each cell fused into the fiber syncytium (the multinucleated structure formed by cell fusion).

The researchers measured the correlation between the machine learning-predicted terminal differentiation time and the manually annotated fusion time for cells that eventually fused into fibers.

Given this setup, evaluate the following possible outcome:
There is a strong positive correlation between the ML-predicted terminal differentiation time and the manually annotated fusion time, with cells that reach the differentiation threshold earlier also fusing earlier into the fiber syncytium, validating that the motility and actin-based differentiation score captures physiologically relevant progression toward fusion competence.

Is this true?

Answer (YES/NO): YES